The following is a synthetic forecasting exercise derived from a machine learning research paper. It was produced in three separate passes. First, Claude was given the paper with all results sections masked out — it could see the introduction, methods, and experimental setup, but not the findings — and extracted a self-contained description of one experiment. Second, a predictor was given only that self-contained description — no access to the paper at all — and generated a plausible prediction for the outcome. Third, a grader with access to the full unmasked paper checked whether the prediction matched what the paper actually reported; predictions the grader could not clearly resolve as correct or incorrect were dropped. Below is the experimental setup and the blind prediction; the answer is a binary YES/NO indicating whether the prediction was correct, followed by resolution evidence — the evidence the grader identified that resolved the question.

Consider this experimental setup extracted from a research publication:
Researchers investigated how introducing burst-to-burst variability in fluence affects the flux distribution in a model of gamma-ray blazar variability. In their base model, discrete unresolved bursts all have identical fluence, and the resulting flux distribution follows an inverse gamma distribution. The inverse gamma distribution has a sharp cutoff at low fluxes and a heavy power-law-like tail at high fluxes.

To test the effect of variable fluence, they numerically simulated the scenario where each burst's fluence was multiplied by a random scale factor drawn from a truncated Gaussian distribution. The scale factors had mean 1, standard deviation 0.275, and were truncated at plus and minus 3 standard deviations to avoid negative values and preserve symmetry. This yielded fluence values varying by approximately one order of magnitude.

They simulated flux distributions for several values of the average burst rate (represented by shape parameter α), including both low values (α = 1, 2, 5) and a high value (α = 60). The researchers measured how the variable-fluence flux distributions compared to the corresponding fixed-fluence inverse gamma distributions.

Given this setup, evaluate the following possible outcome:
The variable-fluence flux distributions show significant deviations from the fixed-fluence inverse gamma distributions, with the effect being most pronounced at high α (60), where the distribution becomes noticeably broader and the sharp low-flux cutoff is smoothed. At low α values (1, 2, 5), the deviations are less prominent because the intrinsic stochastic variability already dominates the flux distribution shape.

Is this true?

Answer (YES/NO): NO